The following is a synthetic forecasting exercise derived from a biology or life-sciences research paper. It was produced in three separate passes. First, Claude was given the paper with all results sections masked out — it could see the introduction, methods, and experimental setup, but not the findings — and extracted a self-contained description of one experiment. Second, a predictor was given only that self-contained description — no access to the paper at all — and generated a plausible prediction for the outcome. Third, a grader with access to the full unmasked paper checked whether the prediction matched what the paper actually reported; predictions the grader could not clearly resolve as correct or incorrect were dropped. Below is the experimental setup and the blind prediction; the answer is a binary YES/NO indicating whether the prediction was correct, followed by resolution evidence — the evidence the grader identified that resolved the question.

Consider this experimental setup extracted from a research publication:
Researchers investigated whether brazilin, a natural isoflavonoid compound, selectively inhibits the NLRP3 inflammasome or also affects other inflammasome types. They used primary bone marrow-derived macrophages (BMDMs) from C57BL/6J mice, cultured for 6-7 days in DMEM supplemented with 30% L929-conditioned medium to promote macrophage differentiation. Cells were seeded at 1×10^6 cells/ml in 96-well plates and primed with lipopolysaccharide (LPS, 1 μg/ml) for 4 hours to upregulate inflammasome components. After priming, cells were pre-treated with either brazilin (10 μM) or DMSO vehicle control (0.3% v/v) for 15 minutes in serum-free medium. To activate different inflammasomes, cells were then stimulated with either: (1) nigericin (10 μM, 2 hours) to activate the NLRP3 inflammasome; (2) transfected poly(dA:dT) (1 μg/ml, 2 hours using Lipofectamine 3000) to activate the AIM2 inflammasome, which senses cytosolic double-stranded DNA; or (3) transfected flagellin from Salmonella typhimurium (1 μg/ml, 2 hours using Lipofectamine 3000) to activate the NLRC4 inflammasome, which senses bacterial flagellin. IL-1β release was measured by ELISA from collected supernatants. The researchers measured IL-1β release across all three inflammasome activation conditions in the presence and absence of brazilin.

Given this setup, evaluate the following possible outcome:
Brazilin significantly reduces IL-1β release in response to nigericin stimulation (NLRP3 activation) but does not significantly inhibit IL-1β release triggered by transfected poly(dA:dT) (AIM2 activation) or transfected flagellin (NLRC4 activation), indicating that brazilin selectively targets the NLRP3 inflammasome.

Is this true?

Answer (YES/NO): YES